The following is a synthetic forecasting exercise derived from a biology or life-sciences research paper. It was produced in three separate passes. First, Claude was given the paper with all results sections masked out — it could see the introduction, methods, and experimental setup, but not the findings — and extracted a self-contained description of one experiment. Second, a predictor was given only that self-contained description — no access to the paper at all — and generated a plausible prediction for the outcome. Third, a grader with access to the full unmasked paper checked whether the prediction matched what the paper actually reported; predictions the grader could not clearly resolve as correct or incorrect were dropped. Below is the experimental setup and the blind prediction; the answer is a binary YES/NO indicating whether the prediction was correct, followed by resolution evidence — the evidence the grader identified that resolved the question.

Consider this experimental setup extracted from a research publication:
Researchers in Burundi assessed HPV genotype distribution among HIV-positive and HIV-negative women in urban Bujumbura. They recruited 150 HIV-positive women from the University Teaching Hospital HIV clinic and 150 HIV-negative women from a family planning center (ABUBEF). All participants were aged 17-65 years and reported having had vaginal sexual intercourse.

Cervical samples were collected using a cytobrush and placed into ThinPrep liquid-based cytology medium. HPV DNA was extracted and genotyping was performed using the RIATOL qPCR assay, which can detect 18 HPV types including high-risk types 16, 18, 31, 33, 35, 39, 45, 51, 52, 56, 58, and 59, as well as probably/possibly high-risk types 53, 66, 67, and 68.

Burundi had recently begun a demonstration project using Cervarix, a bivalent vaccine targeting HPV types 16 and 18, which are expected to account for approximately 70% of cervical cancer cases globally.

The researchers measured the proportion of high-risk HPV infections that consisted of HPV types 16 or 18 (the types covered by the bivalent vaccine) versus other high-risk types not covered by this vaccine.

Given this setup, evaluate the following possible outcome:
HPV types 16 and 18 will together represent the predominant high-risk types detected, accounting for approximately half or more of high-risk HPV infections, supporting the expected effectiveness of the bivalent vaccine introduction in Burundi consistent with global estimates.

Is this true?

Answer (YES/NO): NO